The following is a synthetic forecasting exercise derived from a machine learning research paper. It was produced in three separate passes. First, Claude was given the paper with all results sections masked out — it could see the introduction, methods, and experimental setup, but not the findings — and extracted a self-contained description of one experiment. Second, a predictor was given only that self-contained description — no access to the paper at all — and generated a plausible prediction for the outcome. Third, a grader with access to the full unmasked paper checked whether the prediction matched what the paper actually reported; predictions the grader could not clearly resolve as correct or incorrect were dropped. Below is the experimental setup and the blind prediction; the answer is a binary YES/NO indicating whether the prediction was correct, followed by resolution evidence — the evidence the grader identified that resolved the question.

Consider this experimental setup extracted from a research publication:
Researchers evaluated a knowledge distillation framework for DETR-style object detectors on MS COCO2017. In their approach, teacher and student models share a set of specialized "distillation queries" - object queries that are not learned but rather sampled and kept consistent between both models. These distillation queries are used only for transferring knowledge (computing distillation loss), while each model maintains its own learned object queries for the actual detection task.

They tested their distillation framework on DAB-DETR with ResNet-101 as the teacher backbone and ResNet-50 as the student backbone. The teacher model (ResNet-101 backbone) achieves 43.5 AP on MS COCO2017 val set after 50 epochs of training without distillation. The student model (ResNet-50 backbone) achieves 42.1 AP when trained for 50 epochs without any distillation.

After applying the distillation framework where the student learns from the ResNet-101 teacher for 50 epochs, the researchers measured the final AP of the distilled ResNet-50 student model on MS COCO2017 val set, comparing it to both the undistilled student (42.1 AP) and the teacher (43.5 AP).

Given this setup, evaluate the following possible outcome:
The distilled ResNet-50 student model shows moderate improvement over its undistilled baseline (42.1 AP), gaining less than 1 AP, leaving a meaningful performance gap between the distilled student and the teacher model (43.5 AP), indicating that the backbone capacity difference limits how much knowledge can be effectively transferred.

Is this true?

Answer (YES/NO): NO